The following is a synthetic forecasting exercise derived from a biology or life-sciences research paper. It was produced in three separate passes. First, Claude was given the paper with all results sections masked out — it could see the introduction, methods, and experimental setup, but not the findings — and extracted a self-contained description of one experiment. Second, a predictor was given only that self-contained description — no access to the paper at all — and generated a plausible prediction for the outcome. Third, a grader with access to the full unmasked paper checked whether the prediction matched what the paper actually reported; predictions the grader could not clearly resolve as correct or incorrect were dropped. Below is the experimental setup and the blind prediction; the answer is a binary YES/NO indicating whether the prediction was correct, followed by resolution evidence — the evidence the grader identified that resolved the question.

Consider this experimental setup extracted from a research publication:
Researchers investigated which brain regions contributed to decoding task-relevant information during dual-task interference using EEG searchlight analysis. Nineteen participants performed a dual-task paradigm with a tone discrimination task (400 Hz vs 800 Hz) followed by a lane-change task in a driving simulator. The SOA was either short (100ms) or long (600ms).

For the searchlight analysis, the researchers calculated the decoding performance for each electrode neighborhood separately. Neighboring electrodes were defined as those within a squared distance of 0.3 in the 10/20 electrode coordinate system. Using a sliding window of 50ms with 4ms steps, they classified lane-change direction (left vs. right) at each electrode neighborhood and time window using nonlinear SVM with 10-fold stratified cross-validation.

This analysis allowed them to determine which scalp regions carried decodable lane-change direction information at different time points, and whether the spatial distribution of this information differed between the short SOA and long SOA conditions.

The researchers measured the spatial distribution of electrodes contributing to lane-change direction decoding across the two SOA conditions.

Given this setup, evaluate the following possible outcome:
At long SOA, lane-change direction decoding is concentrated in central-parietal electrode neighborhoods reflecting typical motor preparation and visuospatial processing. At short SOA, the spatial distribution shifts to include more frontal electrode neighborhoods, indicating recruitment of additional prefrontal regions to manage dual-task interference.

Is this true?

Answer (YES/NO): NO